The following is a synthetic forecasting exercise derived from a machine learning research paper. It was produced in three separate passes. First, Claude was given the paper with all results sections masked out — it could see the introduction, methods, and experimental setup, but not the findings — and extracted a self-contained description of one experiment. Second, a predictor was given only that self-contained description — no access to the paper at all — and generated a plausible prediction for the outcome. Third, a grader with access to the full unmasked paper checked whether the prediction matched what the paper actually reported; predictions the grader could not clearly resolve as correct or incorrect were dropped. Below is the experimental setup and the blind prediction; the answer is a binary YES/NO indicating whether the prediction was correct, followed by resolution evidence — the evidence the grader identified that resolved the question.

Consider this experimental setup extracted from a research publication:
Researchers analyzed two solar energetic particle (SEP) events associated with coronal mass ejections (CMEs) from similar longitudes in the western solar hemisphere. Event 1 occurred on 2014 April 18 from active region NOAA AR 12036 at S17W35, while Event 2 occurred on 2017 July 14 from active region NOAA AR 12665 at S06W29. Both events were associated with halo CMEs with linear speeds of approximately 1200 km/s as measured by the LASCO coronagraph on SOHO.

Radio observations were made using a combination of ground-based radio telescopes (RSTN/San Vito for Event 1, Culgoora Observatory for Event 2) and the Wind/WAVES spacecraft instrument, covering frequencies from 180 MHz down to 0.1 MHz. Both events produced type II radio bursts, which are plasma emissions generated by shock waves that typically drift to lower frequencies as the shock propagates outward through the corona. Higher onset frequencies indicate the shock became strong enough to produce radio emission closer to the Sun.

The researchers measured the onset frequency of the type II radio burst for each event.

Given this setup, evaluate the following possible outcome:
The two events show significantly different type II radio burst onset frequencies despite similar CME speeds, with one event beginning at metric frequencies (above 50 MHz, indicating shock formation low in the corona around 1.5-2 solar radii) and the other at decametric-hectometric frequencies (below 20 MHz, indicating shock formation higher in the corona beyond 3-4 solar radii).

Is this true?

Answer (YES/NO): YES